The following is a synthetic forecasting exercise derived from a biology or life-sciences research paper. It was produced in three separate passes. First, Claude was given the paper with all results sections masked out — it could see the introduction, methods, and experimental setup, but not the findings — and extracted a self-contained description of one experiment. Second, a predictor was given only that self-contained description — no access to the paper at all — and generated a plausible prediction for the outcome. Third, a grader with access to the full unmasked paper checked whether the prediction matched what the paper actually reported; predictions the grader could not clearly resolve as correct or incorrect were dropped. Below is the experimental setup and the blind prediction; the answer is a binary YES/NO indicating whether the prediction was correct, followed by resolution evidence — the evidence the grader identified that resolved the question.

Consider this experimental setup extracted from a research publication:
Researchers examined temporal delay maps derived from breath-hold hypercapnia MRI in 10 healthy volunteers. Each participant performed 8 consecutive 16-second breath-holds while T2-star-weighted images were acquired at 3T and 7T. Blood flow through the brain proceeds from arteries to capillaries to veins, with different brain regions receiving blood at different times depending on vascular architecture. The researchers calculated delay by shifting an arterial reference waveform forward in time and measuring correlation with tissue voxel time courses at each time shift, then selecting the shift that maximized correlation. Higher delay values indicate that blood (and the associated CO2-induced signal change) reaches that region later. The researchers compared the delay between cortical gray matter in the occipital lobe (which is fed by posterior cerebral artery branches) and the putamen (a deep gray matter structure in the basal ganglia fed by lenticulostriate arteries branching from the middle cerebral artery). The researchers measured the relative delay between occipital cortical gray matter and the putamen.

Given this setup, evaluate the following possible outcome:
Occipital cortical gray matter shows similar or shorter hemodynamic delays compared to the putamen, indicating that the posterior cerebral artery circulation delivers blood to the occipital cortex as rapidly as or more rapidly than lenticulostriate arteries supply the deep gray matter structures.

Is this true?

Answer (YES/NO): NO